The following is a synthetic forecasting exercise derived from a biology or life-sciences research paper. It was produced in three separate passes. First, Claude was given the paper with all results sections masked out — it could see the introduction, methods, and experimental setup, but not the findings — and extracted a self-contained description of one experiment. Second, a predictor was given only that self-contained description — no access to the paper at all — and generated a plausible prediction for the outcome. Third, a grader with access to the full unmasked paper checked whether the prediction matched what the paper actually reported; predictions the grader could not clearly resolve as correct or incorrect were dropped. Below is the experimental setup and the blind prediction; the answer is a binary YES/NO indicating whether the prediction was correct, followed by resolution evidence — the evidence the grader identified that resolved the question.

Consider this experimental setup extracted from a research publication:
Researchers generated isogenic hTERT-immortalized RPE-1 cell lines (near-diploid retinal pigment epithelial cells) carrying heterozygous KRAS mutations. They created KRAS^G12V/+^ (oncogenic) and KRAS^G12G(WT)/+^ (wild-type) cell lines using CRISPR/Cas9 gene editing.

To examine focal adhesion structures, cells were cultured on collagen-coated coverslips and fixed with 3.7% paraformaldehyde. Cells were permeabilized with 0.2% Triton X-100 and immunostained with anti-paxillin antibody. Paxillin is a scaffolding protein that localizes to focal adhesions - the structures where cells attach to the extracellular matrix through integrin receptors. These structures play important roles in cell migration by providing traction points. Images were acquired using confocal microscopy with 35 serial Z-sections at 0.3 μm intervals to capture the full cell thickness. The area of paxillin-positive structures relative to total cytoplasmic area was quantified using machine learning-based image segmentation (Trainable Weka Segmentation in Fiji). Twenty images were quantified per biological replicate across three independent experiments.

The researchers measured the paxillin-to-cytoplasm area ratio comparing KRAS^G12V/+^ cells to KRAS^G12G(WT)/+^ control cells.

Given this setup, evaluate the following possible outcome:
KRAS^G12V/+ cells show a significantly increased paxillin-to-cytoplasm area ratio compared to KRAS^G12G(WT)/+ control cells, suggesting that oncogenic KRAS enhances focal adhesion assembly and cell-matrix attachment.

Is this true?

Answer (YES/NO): NO